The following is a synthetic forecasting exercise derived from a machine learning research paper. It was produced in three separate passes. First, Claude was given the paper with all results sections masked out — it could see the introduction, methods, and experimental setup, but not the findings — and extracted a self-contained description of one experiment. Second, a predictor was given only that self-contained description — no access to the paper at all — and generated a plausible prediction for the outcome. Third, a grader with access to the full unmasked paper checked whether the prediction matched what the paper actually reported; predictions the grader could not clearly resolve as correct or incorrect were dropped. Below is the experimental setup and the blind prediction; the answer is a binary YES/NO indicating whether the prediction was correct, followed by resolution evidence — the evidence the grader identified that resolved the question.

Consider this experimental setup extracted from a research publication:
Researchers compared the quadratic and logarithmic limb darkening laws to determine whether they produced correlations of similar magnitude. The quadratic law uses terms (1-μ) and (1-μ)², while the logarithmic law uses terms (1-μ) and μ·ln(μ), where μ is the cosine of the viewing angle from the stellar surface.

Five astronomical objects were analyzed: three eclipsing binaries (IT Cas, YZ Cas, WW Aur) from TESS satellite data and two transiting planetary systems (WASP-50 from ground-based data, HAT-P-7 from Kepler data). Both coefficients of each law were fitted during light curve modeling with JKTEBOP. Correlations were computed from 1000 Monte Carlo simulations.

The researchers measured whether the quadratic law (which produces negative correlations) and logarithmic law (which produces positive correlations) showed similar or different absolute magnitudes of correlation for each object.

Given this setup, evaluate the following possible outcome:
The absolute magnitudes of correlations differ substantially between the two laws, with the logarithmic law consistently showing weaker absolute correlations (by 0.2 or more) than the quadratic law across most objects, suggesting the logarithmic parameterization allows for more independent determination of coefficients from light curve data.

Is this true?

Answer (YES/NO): NO